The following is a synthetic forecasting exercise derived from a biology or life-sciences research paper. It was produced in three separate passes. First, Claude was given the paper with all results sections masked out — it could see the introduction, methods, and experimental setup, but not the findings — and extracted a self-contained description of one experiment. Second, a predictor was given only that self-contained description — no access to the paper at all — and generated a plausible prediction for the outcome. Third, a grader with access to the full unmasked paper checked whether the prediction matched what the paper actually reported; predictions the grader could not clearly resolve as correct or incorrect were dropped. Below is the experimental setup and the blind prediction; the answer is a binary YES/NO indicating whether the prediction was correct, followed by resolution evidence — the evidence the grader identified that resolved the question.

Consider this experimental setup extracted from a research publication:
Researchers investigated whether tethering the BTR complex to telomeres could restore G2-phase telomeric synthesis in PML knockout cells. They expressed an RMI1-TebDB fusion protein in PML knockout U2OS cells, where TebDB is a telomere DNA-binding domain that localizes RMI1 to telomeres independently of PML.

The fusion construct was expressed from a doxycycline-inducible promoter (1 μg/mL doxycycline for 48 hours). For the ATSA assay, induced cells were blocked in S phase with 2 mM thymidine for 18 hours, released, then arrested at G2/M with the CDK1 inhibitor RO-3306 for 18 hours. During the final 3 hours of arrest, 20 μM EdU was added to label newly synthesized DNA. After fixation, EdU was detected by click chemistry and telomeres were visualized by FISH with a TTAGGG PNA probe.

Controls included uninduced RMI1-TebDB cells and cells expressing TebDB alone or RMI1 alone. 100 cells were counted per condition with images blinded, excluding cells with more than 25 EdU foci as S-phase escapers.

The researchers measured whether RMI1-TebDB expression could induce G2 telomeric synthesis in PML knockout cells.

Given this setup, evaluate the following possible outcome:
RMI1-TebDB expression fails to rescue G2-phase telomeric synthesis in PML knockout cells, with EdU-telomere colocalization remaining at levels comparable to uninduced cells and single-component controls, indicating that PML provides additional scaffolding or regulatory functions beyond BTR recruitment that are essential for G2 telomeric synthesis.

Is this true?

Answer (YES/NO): NO